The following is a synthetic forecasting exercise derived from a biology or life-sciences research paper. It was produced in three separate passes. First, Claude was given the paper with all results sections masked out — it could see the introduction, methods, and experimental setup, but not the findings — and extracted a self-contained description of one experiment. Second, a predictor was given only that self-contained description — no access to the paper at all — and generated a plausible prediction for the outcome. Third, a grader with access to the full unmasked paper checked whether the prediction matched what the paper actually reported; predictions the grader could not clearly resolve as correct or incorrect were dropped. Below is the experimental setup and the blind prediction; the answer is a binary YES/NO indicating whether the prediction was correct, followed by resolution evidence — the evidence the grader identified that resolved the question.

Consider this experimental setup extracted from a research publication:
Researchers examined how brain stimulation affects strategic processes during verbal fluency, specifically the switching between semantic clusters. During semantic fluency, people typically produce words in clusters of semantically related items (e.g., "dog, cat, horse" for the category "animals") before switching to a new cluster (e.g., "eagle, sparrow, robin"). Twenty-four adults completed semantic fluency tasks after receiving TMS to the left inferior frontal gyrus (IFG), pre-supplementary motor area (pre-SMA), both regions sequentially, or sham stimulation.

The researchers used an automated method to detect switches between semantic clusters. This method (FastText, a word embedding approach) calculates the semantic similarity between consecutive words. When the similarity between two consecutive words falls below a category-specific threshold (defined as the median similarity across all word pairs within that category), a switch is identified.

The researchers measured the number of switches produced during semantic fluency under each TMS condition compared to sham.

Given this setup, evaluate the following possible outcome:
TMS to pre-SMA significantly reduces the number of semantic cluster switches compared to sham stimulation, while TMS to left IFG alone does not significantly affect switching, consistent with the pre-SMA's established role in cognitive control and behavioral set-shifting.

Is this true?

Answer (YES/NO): YES